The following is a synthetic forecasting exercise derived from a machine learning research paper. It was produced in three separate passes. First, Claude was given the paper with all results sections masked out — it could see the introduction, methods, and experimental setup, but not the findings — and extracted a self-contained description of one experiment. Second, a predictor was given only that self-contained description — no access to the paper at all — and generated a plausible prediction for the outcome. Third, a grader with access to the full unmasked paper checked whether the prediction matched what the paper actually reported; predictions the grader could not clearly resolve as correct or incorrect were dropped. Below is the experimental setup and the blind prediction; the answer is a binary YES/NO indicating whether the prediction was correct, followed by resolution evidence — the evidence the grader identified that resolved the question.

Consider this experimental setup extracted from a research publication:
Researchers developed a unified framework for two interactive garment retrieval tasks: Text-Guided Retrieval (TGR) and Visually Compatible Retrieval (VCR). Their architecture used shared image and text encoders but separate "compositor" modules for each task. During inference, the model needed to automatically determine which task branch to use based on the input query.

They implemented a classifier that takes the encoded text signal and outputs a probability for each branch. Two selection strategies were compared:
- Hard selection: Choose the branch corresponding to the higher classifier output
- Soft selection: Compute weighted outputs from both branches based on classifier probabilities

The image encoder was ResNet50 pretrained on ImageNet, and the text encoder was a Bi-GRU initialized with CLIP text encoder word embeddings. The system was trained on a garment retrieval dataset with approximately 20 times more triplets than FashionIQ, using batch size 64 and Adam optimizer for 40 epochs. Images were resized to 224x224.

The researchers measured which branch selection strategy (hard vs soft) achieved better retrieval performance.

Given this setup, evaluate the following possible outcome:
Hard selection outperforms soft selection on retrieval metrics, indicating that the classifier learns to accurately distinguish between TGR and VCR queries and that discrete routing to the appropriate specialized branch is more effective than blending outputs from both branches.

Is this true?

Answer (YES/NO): YES